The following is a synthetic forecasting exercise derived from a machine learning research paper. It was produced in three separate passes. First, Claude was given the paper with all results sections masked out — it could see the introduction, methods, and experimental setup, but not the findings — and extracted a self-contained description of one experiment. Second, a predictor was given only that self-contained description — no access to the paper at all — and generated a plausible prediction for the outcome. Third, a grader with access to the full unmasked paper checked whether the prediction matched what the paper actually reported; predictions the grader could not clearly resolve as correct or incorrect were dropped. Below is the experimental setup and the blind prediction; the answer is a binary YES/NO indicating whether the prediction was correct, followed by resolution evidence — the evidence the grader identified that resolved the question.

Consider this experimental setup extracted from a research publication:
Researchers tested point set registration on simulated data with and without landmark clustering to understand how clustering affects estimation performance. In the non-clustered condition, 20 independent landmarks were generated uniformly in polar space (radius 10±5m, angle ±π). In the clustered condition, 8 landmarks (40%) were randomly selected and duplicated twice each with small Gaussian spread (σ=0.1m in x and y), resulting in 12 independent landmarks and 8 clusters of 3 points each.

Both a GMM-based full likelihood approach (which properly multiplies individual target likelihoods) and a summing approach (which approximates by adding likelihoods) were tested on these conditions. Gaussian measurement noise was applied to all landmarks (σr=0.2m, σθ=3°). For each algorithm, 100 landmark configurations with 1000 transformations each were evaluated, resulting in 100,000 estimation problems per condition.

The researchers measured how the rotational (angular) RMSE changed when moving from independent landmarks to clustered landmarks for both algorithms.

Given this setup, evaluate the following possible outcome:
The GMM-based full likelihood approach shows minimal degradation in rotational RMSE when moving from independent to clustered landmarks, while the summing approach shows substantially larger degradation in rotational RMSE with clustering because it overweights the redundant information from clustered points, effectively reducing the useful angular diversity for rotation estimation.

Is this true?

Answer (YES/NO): NO